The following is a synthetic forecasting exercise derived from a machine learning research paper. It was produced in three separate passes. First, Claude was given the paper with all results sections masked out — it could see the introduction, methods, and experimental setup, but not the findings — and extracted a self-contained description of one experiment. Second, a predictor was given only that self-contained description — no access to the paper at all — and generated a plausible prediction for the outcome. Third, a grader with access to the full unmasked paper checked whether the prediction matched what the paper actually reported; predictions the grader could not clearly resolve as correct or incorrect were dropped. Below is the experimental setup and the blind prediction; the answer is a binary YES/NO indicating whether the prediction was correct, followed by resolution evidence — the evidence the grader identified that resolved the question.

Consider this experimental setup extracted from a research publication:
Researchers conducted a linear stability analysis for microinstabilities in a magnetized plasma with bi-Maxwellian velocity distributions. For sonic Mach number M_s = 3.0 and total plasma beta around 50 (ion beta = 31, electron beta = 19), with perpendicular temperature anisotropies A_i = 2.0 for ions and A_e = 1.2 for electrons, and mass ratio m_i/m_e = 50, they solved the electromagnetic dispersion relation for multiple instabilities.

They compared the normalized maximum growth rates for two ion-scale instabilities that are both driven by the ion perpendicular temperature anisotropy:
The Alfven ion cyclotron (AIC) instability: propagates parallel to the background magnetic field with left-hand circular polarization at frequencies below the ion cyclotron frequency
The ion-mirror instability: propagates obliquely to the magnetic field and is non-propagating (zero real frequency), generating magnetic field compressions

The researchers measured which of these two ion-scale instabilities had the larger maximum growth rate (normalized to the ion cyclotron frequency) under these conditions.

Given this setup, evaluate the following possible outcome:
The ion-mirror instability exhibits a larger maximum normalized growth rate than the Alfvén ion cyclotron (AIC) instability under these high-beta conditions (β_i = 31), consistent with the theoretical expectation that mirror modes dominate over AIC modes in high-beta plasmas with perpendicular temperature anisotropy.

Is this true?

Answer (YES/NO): NO